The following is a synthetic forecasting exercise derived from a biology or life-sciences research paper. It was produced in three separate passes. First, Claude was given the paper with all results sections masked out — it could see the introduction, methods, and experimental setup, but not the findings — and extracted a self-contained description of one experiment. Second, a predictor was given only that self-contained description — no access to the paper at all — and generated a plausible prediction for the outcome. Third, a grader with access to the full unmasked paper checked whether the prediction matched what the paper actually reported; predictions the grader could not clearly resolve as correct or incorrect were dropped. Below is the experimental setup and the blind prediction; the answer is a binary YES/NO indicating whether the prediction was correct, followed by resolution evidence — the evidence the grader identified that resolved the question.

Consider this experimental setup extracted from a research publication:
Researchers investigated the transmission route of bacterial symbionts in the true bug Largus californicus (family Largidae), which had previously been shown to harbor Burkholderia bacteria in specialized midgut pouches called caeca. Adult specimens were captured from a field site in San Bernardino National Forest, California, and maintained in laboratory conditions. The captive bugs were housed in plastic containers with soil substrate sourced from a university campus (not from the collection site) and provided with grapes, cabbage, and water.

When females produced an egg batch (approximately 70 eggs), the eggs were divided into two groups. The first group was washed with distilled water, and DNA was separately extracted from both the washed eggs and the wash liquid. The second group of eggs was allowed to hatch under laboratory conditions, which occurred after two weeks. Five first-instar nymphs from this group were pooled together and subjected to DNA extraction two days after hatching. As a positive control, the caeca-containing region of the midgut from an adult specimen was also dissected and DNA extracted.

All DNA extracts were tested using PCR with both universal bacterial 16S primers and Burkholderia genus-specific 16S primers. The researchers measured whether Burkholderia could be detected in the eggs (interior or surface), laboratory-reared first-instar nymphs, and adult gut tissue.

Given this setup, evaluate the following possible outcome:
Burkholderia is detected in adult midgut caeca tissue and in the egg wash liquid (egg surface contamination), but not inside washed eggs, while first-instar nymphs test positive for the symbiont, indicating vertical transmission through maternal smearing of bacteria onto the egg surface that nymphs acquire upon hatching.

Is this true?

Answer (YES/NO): NO